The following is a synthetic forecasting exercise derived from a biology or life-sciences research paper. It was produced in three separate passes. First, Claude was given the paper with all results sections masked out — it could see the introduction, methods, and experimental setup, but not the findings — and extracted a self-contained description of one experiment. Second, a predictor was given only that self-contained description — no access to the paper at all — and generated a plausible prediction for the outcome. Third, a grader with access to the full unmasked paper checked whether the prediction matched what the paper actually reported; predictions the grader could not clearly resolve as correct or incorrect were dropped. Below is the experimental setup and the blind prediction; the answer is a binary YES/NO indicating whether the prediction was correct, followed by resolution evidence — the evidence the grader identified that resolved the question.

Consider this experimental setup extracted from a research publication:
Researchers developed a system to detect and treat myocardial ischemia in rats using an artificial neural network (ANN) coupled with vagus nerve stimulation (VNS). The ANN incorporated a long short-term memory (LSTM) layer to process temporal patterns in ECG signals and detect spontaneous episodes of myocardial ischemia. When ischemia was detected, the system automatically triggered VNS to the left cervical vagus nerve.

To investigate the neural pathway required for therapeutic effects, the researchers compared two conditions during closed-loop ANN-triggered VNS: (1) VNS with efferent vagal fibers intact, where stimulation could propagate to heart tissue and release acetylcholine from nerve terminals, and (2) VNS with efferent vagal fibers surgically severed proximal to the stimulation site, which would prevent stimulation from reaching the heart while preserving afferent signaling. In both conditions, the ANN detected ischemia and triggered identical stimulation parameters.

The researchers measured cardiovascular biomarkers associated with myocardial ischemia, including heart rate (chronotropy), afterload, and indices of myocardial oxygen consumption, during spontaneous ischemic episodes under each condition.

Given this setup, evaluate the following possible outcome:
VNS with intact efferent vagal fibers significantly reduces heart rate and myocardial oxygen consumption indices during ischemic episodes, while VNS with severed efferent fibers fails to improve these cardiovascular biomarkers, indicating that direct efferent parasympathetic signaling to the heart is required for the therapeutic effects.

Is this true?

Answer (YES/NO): YES